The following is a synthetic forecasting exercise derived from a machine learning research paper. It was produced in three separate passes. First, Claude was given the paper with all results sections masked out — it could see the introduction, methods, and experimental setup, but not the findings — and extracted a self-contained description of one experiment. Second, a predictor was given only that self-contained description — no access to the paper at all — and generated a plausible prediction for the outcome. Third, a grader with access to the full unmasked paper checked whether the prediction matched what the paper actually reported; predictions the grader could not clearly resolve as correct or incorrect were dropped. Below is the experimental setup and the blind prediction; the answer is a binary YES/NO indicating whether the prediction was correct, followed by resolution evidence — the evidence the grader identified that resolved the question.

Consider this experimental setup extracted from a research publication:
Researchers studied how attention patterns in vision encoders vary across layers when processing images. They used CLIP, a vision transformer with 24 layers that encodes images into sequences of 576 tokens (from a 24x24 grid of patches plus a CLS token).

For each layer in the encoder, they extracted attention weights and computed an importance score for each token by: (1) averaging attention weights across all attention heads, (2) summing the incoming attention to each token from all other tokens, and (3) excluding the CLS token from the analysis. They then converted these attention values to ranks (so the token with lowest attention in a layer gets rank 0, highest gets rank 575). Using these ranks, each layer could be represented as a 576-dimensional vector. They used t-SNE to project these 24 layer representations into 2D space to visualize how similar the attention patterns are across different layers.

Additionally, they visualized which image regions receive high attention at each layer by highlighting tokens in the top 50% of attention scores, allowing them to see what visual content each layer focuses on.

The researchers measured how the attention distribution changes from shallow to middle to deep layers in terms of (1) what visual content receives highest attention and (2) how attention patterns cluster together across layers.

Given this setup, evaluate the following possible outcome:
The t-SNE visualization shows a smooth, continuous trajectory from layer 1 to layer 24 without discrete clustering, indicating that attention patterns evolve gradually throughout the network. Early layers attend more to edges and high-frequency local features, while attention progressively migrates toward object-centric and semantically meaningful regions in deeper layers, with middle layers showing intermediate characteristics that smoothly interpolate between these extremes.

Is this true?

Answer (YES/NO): NO